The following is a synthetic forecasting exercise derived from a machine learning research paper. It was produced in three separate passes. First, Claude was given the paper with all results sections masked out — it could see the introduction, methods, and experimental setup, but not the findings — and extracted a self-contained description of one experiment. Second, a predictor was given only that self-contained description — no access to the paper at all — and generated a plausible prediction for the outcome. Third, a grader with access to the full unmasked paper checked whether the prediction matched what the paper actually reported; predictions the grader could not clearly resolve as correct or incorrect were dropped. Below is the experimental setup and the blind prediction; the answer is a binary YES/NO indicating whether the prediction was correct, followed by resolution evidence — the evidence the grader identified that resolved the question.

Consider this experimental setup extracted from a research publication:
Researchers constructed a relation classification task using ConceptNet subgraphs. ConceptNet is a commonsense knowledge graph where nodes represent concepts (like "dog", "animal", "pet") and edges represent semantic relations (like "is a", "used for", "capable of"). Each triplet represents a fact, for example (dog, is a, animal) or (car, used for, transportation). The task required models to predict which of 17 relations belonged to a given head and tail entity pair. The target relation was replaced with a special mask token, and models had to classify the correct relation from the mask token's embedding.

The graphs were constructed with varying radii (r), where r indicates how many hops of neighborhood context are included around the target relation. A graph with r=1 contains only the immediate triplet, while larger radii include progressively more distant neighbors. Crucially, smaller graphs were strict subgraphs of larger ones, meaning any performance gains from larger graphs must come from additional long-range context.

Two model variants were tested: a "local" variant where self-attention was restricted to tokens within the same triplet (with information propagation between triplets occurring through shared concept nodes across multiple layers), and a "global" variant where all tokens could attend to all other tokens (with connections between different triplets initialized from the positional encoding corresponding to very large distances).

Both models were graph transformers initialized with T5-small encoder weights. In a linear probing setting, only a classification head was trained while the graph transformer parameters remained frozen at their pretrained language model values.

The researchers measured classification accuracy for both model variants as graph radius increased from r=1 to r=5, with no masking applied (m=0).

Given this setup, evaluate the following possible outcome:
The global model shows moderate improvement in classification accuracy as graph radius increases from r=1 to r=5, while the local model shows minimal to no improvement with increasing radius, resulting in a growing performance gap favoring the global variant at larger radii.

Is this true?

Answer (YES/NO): NO